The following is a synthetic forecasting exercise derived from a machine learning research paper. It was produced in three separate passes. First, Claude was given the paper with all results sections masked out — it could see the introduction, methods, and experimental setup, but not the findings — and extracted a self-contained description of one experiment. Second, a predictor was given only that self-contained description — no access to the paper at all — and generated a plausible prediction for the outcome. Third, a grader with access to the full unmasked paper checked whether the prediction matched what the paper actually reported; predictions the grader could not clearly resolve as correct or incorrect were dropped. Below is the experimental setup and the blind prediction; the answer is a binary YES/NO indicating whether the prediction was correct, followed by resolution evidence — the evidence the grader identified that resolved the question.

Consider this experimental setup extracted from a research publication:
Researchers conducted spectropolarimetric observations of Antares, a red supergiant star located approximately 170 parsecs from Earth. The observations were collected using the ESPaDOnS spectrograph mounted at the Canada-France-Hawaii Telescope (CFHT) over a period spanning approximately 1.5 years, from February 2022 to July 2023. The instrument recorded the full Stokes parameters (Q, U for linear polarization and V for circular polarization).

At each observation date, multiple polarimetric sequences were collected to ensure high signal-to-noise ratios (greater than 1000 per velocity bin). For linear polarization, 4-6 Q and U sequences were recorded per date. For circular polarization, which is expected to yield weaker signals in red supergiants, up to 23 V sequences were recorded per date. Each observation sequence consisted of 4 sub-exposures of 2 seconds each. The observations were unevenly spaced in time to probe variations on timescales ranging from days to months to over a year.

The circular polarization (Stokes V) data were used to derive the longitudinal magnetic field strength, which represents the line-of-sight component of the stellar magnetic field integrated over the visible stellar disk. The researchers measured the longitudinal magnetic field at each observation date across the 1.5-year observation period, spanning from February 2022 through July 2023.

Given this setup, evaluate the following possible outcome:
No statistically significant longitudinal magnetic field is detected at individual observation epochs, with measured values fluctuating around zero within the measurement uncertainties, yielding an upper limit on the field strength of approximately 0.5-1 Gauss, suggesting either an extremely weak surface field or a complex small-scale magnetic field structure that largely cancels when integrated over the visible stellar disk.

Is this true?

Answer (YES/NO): NO